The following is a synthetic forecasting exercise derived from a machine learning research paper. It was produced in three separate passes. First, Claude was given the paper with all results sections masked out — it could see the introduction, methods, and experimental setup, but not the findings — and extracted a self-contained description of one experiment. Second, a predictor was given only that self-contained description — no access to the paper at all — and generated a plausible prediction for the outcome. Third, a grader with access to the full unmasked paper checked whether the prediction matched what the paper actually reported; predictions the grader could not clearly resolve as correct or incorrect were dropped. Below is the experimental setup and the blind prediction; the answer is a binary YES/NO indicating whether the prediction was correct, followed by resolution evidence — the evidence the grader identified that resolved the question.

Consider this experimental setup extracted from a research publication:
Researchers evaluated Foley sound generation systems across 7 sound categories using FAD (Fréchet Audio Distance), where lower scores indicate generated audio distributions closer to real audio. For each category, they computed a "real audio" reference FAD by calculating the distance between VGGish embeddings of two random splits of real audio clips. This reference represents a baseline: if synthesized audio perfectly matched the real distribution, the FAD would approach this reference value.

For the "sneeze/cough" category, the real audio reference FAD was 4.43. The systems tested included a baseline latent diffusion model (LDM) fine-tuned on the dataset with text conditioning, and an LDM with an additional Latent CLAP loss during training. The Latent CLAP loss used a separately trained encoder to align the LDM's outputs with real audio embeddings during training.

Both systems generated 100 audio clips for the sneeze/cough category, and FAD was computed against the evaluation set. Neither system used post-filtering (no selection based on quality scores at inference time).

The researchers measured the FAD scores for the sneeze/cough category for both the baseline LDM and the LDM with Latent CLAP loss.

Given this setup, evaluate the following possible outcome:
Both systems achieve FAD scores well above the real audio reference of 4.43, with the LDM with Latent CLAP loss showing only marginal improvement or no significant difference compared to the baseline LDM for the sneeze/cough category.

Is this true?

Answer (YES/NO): NO